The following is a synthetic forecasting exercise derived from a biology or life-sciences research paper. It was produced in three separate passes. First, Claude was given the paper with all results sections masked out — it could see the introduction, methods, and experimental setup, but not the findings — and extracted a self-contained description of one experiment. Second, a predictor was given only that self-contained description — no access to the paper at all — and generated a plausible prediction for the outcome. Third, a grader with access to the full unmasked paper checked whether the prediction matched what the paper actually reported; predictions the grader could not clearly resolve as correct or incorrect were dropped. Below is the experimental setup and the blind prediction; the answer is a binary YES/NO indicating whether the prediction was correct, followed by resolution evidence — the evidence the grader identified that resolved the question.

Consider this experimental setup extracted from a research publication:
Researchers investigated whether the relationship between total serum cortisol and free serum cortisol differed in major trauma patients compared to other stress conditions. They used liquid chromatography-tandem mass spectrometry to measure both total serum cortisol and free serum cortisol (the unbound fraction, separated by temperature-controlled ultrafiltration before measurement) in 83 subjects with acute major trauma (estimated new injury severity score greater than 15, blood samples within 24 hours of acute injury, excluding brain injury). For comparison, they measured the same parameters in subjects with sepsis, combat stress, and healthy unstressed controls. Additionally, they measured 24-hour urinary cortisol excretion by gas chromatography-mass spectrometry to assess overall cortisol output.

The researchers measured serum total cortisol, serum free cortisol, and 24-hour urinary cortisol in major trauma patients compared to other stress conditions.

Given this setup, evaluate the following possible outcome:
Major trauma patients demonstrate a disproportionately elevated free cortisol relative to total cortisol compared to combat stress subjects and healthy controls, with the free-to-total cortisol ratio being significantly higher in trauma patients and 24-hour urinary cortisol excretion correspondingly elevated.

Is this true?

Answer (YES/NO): NO